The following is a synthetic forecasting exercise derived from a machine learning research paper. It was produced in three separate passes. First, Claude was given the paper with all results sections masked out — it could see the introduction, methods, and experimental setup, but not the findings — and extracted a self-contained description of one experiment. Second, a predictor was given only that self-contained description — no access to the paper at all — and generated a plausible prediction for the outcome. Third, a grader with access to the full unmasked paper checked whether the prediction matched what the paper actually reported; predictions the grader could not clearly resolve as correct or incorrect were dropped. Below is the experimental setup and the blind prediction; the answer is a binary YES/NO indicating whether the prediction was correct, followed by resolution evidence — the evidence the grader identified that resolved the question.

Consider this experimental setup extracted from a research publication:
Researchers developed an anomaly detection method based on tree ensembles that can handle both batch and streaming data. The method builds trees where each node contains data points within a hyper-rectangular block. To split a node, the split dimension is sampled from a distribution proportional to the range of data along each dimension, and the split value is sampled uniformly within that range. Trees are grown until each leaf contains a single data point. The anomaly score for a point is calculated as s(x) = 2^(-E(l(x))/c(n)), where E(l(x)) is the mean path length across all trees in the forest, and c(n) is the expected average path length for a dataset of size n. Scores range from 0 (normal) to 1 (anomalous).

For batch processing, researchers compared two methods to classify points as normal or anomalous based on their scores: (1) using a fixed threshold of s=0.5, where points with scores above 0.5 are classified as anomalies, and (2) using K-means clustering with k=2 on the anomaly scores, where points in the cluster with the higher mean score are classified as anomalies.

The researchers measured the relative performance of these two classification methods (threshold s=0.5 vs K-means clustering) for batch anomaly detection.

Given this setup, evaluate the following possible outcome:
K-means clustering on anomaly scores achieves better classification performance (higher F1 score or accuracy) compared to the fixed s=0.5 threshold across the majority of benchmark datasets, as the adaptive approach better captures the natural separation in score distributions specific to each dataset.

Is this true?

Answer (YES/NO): NO